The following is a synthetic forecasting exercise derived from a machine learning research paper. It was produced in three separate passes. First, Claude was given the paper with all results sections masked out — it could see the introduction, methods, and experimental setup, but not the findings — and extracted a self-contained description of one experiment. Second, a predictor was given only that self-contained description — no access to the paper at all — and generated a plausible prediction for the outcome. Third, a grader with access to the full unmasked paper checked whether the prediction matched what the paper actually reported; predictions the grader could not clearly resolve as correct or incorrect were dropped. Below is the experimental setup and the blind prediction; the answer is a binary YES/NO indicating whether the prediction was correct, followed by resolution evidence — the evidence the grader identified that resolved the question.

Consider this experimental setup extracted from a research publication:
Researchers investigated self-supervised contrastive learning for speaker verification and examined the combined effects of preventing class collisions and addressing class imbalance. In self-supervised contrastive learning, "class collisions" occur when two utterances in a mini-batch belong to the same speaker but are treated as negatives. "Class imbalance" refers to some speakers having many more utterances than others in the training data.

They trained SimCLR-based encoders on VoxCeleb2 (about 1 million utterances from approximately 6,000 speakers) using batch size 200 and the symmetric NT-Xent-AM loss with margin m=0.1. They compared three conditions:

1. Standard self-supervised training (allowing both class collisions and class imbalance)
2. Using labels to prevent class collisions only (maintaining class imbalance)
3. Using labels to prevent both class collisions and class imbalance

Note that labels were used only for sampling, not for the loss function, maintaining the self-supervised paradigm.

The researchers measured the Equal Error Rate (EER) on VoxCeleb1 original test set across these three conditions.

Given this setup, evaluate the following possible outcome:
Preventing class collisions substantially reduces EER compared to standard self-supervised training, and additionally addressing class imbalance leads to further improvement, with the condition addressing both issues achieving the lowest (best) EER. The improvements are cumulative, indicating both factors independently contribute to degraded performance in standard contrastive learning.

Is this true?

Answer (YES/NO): NO